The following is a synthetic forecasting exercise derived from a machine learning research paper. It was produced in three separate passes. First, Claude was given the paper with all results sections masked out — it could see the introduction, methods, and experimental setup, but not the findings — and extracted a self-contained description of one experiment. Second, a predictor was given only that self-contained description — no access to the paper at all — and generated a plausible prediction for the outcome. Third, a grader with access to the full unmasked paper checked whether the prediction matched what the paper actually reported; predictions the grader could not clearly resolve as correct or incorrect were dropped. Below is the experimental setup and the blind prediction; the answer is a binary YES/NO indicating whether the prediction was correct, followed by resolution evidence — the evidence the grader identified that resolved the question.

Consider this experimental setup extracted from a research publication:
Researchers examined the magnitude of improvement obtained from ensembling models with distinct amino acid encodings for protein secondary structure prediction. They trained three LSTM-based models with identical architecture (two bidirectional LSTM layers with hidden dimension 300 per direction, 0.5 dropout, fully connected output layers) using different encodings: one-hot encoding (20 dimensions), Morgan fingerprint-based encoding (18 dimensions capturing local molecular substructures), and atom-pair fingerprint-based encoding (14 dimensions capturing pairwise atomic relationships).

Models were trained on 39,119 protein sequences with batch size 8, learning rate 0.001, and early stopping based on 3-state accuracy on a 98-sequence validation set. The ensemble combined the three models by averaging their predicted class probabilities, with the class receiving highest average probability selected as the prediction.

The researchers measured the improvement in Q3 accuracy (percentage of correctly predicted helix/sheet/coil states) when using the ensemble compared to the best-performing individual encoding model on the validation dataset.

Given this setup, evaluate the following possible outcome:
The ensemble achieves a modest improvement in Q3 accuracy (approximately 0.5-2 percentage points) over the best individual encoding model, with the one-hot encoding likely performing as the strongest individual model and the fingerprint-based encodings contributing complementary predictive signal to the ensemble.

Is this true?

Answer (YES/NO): NO